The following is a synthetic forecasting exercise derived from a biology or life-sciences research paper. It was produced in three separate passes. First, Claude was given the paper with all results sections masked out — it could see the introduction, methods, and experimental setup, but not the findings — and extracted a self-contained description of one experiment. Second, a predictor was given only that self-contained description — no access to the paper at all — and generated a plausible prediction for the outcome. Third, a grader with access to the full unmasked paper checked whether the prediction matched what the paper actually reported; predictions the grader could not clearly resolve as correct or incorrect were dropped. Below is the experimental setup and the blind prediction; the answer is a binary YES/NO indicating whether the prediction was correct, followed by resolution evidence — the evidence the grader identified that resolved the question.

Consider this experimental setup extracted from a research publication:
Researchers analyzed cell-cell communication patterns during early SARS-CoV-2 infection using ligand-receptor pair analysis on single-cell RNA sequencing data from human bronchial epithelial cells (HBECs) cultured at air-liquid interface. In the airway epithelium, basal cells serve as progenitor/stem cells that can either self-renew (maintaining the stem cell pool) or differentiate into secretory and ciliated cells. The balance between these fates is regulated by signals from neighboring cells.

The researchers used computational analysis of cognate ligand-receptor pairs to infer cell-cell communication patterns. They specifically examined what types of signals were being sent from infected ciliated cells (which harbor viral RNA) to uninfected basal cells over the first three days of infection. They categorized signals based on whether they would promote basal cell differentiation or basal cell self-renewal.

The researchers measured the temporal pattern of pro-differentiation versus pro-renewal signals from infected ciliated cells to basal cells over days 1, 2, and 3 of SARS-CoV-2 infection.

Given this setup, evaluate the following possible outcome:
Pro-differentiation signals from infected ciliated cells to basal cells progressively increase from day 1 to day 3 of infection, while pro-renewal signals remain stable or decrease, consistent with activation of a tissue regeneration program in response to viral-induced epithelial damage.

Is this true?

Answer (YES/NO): NO